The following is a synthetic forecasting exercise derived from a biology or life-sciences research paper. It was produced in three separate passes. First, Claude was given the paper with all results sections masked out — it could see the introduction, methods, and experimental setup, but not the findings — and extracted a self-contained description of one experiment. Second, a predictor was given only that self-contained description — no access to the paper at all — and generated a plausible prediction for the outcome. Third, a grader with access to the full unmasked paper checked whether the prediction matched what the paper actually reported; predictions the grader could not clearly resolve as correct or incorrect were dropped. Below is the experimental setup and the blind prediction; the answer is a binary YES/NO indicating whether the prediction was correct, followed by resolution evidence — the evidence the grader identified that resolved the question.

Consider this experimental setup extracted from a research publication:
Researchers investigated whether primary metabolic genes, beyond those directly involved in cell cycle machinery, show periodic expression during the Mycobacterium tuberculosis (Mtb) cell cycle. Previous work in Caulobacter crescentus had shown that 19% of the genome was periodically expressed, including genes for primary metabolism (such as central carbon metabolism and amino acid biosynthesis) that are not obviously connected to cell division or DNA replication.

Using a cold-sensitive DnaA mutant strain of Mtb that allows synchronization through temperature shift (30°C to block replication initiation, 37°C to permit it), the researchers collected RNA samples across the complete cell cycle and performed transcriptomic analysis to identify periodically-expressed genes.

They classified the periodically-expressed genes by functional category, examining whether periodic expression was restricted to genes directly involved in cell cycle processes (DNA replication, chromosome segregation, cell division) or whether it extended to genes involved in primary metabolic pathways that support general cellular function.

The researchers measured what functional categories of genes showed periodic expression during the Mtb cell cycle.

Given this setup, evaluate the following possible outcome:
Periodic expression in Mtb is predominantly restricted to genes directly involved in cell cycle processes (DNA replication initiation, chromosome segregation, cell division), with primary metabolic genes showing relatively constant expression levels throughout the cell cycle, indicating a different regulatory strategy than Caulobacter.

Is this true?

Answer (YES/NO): NO